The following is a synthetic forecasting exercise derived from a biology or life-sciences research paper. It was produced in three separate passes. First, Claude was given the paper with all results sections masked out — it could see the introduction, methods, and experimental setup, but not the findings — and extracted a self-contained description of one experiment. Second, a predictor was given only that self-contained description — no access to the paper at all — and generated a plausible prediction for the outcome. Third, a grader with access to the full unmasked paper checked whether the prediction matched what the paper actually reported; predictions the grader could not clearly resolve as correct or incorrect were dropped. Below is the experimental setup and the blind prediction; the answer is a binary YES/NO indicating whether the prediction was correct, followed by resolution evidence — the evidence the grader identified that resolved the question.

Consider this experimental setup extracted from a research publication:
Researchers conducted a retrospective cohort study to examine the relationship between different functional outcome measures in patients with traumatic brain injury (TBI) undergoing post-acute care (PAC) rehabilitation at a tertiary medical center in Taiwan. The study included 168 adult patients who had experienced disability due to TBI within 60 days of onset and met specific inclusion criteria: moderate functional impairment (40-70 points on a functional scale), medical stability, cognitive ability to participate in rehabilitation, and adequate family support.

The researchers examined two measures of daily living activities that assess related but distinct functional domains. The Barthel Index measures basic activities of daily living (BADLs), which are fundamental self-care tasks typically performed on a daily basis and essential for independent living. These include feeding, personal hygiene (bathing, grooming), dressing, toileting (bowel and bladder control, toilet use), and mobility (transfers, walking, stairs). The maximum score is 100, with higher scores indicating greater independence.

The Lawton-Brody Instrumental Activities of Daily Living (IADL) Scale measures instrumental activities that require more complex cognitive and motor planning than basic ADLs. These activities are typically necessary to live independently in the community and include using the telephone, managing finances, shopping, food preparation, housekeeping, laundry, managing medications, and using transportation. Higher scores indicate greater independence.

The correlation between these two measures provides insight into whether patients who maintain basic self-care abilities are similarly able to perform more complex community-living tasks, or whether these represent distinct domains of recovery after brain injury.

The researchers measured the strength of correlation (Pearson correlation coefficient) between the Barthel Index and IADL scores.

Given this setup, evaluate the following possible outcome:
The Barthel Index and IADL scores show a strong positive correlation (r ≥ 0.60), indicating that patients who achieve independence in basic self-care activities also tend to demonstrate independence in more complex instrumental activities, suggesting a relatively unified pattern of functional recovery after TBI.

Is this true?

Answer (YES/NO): NO